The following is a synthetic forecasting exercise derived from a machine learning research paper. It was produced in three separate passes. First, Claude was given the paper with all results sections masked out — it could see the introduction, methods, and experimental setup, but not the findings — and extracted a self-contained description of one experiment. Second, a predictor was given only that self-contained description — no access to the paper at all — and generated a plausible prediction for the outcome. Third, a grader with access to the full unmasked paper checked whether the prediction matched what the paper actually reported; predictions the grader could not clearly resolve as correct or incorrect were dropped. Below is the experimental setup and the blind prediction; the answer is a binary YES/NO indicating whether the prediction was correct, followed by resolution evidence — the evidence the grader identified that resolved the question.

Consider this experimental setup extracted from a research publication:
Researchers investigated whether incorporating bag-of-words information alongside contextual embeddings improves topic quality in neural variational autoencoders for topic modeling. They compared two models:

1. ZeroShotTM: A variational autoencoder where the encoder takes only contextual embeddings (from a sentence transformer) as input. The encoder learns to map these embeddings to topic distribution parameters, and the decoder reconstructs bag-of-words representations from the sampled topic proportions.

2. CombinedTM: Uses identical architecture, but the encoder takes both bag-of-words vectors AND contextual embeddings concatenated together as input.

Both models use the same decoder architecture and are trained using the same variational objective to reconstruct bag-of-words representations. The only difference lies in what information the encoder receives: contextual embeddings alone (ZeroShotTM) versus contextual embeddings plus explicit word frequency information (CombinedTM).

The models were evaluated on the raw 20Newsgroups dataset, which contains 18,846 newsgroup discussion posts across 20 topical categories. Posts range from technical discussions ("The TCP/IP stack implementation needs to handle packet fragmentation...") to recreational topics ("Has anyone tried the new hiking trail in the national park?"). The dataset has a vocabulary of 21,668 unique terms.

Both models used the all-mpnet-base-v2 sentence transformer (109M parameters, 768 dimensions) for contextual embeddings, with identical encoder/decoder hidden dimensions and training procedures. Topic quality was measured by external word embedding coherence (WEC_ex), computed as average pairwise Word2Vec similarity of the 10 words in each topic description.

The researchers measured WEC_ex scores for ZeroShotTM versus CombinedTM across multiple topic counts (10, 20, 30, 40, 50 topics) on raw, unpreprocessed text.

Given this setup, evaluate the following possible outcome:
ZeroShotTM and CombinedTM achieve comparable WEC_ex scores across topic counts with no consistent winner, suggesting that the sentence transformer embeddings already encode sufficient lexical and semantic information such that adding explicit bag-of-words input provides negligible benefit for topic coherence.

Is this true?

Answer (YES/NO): YES